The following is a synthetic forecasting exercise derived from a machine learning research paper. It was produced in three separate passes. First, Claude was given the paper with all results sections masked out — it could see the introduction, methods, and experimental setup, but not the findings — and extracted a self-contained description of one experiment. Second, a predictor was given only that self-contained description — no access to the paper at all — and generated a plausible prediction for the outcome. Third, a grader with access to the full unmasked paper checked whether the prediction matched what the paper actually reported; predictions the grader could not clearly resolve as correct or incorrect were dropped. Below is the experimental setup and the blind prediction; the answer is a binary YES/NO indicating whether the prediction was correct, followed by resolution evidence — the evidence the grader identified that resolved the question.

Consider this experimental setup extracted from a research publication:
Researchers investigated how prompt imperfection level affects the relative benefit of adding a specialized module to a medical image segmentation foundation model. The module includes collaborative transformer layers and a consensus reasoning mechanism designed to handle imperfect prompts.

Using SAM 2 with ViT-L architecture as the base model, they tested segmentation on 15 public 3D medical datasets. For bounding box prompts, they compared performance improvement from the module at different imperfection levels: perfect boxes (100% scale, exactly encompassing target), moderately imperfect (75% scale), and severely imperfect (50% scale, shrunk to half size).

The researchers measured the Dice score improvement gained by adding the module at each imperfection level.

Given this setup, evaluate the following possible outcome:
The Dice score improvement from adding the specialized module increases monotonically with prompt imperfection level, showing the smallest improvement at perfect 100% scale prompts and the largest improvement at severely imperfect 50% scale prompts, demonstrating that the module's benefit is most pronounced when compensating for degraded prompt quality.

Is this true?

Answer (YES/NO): YES